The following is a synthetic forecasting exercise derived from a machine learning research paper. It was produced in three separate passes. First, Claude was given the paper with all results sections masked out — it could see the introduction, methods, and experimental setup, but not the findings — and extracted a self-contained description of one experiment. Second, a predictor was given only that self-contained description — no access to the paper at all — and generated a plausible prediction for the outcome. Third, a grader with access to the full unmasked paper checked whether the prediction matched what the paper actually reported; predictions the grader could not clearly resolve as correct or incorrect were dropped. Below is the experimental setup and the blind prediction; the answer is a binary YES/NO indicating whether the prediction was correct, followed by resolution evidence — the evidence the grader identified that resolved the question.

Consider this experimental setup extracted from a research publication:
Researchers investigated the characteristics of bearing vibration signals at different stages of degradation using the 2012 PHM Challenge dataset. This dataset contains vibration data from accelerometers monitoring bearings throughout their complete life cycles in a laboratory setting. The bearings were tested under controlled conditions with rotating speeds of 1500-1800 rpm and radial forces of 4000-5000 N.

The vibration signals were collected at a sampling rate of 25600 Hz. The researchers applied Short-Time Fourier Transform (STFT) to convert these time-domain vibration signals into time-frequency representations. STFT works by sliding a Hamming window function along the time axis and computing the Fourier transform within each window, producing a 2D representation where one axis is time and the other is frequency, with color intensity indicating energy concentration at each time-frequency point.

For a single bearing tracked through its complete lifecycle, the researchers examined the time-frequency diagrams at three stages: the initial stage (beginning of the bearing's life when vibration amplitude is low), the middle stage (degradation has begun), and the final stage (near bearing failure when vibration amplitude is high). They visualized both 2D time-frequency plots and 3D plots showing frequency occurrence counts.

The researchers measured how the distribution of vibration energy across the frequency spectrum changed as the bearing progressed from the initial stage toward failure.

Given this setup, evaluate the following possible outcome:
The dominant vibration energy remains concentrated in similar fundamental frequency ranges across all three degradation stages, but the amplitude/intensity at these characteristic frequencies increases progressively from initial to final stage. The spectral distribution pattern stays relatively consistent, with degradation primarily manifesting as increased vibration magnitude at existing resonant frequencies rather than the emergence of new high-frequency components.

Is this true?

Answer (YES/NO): NO